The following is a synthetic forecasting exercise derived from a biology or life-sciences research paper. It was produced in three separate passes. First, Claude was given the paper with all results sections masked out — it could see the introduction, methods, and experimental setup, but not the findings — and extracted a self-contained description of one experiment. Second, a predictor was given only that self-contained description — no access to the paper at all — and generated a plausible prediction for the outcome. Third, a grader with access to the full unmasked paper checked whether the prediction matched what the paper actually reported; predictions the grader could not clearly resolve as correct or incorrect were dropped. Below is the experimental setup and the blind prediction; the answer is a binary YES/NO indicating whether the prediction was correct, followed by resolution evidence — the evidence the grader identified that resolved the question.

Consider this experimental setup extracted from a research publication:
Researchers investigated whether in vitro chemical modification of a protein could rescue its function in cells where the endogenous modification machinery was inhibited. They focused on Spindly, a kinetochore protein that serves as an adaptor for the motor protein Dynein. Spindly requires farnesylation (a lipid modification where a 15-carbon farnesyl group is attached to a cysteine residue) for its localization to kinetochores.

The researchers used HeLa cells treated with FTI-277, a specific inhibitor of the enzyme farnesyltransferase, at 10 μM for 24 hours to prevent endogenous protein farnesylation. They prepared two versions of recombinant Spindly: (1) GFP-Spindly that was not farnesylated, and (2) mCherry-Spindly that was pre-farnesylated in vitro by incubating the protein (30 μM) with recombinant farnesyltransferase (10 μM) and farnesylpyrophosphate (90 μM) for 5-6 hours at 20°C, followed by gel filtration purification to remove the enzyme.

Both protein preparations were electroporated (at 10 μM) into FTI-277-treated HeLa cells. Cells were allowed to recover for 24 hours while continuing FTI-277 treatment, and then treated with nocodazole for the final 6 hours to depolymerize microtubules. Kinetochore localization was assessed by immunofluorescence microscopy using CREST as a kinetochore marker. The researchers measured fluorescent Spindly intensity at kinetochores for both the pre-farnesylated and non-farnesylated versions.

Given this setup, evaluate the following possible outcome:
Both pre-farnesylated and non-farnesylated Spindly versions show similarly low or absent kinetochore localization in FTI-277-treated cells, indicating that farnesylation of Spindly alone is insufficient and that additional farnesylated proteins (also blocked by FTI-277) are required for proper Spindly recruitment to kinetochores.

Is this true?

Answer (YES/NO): NO